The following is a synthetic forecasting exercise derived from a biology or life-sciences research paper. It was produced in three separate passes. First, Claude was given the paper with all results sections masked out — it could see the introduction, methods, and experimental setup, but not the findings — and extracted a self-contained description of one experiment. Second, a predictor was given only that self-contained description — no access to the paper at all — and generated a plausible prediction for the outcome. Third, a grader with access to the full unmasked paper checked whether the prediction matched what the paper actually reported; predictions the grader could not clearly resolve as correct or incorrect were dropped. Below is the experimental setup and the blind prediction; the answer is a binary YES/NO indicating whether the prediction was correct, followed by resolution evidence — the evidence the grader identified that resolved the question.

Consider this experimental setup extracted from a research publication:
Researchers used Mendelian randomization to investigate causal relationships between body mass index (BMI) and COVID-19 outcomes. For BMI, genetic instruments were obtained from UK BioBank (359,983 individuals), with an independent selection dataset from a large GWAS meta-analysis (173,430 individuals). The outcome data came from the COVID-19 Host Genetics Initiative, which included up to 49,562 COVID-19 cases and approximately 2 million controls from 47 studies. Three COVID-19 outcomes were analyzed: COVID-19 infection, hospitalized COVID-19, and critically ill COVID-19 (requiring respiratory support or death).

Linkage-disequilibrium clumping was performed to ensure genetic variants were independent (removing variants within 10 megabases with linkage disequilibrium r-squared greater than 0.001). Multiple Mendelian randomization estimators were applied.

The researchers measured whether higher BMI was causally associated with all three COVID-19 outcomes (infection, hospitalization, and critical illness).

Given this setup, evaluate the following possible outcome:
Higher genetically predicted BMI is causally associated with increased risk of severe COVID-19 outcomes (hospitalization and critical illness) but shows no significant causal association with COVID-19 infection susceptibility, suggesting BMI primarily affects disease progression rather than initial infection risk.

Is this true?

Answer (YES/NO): NO